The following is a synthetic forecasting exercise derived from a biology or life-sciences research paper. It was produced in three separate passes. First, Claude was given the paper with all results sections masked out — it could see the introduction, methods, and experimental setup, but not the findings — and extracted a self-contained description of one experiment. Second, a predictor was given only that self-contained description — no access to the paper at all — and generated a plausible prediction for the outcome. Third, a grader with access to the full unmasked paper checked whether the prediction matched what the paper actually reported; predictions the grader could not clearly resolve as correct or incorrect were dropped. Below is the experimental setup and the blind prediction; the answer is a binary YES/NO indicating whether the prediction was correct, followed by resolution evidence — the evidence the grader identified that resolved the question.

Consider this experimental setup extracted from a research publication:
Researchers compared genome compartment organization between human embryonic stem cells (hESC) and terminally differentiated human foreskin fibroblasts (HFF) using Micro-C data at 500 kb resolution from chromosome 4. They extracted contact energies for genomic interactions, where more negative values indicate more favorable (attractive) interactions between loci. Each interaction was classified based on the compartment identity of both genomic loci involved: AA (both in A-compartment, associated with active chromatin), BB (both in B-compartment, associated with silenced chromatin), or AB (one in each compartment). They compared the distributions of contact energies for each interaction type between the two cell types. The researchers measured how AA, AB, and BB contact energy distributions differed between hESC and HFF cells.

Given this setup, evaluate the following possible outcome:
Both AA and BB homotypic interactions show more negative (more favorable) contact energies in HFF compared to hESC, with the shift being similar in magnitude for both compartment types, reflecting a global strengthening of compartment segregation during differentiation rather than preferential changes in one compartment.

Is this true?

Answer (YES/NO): NO